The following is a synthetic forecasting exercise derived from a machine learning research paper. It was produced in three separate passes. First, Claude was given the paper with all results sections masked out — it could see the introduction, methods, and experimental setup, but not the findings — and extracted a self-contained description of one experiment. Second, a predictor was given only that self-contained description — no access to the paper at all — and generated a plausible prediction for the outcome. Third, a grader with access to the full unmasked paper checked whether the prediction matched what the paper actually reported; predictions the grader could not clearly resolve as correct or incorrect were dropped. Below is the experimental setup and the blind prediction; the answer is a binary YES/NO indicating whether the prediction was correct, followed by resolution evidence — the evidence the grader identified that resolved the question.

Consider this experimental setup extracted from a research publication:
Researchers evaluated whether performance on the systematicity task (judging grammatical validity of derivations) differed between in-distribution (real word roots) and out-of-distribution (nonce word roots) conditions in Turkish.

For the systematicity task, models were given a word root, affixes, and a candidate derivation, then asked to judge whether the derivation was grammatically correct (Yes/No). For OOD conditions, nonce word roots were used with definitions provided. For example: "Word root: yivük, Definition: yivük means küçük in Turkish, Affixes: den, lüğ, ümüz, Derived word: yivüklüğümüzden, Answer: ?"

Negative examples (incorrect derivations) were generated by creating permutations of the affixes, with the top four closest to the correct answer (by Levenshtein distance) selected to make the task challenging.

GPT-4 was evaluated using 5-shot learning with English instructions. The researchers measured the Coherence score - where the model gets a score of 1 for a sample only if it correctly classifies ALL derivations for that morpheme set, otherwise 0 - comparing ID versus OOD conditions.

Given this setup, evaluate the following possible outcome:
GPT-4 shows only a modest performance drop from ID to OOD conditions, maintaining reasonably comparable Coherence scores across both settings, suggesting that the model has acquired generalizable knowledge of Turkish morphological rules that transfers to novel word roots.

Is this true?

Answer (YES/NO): NO